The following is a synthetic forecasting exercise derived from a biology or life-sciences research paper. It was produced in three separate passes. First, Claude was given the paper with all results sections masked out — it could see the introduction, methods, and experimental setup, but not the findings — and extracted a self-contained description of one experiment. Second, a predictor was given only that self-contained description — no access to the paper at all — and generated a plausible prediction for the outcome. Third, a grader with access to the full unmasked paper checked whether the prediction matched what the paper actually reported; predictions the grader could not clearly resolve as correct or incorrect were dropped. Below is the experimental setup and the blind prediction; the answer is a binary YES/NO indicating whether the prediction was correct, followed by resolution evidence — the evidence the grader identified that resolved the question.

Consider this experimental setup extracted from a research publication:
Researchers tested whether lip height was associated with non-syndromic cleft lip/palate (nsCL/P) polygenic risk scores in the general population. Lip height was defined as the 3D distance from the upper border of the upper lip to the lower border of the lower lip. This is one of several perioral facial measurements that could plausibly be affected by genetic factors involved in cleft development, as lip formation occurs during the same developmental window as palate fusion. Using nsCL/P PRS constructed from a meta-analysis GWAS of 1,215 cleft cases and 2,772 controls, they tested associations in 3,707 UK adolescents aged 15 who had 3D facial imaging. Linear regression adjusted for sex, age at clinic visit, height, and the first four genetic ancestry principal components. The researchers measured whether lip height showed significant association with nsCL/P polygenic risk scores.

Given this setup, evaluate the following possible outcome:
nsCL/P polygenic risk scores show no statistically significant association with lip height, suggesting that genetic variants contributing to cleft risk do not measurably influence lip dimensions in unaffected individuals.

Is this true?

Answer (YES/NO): YES